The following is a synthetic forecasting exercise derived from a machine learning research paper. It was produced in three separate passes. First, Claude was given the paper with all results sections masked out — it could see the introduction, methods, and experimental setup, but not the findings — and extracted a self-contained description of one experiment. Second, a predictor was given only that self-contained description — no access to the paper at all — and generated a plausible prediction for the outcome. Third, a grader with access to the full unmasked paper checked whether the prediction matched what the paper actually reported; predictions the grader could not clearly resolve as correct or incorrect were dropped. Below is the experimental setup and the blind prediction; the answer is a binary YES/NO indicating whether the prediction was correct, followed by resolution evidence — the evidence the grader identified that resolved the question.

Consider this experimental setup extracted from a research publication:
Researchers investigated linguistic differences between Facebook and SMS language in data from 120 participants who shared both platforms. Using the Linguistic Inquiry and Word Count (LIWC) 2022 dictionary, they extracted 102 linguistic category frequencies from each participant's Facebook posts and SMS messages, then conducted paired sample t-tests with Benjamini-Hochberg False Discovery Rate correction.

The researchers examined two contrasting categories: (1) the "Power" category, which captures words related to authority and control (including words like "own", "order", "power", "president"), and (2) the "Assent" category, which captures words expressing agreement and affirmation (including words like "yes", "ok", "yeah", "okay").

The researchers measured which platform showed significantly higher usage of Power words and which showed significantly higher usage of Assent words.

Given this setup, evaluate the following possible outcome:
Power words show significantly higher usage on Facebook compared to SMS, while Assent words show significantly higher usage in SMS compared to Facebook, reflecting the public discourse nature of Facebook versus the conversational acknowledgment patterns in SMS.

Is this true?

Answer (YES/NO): YES